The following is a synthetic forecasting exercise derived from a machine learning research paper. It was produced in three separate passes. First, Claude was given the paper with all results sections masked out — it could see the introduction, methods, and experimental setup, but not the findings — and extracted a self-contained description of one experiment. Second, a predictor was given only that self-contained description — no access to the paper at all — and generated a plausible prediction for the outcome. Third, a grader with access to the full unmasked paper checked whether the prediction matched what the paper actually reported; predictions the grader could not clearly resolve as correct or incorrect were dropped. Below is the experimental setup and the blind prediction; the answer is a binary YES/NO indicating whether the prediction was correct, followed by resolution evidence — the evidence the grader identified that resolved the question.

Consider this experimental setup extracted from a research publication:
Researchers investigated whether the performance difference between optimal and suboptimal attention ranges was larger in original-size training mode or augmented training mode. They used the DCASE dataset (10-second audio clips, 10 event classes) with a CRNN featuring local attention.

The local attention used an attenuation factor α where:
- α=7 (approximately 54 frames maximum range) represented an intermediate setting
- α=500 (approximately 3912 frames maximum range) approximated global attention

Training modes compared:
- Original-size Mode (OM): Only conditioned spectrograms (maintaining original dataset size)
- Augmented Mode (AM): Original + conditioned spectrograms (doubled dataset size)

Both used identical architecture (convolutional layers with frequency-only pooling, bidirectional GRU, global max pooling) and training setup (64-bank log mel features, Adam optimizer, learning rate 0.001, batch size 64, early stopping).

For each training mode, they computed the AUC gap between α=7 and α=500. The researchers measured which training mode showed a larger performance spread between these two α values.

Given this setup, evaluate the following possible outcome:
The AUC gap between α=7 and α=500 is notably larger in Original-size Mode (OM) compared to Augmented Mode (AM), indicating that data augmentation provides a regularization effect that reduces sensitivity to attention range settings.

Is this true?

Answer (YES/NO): YES